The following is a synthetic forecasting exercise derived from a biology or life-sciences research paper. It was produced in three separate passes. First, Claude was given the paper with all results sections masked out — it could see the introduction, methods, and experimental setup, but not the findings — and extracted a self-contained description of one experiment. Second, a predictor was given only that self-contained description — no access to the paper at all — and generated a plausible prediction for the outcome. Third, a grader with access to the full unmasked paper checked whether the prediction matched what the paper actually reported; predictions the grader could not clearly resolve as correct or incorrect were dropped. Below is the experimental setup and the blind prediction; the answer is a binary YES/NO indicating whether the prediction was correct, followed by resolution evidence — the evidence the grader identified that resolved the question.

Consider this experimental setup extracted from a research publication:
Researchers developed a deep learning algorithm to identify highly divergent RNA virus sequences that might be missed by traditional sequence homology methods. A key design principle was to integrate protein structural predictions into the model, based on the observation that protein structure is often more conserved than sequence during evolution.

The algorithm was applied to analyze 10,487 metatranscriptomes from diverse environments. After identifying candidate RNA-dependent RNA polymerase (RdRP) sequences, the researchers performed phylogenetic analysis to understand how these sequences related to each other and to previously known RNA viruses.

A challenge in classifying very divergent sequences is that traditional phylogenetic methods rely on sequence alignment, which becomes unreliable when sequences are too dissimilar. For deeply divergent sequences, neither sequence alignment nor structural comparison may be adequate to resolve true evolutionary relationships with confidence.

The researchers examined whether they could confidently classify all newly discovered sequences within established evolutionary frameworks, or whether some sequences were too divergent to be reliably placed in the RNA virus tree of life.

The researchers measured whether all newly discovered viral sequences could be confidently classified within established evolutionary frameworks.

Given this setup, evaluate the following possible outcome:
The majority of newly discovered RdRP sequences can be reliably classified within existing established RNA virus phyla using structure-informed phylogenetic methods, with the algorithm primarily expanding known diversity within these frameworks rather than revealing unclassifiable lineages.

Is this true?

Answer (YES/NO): NO